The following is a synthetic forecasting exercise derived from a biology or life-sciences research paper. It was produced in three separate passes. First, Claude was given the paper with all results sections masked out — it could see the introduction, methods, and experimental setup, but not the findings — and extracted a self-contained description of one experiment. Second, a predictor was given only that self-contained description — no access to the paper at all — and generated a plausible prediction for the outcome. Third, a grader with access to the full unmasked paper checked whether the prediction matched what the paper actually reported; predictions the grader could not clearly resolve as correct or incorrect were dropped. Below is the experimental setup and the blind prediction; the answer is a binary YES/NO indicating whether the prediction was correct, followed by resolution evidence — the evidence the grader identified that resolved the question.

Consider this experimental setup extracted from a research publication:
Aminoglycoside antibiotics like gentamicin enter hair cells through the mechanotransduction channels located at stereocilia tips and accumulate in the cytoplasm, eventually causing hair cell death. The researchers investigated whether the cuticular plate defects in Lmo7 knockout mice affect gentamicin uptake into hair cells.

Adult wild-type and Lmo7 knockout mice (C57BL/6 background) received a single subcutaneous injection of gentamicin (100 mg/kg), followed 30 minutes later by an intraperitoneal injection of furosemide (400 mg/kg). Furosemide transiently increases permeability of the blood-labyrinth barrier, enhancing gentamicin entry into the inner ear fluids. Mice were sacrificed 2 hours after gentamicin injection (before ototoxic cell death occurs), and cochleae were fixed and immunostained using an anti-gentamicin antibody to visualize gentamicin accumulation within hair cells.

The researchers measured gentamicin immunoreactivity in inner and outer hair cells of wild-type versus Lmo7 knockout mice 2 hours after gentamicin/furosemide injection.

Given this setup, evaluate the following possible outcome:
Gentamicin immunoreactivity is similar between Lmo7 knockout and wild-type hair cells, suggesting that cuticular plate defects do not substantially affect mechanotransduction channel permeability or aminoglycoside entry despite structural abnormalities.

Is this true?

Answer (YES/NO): NO